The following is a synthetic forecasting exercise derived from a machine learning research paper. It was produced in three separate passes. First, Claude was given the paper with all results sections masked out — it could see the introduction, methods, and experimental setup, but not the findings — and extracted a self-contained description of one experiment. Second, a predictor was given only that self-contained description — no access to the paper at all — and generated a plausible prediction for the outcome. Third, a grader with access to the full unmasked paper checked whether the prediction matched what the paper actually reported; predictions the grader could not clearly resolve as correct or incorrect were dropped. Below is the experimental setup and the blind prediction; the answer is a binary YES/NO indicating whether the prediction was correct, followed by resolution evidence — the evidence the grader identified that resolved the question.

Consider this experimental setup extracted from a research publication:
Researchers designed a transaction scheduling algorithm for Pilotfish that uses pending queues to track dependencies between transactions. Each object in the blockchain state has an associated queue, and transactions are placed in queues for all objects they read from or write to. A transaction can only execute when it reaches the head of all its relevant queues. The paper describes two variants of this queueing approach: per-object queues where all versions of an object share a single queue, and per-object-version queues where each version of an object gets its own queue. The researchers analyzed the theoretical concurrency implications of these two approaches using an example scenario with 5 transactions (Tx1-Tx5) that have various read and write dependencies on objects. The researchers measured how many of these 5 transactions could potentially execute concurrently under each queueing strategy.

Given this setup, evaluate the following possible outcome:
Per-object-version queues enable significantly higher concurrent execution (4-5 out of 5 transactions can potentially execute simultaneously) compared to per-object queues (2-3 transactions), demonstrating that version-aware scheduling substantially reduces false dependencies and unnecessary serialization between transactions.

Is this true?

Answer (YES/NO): NO